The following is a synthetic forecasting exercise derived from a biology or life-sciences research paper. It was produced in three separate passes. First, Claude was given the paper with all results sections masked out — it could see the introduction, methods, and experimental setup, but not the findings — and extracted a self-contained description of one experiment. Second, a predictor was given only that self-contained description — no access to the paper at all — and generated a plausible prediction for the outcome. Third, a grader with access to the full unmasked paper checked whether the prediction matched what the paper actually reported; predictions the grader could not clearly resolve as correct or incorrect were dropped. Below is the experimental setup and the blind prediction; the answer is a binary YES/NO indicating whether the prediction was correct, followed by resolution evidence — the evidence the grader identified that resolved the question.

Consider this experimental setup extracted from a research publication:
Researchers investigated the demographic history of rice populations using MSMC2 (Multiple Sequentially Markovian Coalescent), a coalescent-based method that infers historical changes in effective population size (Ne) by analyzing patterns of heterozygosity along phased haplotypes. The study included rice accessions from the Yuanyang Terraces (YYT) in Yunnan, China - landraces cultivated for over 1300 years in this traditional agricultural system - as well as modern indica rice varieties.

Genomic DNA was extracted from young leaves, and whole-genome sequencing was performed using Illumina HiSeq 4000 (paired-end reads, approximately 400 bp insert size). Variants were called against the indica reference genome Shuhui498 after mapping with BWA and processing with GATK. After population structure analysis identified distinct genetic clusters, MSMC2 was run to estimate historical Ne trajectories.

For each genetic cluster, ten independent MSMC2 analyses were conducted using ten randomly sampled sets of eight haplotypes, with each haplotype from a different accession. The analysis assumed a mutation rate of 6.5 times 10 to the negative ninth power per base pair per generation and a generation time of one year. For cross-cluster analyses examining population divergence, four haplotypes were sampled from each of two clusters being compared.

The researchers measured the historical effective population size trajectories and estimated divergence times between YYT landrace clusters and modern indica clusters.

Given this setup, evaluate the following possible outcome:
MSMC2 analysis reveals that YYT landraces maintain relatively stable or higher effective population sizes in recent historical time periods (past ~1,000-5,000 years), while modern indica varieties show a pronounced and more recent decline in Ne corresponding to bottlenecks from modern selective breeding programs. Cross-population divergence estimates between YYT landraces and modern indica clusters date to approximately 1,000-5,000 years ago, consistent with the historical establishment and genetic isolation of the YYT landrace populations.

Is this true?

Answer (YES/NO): NO